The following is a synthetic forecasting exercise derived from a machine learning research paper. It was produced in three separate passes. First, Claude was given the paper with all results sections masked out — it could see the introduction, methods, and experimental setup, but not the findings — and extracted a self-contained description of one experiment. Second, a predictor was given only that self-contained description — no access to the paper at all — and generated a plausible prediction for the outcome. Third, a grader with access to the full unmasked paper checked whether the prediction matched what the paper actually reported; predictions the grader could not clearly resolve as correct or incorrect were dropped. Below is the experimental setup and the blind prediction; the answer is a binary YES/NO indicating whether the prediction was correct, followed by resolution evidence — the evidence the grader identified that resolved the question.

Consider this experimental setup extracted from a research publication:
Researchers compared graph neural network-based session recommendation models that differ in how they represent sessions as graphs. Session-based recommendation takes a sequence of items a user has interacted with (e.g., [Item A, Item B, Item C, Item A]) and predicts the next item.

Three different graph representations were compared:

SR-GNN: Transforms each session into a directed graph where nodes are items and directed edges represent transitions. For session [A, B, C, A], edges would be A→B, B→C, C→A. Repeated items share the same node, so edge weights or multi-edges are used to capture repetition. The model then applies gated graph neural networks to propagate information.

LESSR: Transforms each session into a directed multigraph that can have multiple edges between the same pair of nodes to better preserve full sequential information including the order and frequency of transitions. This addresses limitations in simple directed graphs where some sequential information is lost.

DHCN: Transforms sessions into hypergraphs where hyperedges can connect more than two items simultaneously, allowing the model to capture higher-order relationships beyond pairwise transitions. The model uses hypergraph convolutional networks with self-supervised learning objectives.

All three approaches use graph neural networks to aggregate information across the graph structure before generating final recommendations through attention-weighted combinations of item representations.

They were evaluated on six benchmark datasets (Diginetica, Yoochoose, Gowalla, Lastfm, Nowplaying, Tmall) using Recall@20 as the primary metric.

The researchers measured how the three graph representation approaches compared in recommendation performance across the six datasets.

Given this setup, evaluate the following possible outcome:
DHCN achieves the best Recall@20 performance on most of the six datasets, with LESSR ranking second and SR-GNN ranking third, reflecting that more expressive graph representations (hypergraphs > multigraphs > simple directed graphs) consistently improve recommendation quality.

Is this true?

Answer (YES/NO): YES